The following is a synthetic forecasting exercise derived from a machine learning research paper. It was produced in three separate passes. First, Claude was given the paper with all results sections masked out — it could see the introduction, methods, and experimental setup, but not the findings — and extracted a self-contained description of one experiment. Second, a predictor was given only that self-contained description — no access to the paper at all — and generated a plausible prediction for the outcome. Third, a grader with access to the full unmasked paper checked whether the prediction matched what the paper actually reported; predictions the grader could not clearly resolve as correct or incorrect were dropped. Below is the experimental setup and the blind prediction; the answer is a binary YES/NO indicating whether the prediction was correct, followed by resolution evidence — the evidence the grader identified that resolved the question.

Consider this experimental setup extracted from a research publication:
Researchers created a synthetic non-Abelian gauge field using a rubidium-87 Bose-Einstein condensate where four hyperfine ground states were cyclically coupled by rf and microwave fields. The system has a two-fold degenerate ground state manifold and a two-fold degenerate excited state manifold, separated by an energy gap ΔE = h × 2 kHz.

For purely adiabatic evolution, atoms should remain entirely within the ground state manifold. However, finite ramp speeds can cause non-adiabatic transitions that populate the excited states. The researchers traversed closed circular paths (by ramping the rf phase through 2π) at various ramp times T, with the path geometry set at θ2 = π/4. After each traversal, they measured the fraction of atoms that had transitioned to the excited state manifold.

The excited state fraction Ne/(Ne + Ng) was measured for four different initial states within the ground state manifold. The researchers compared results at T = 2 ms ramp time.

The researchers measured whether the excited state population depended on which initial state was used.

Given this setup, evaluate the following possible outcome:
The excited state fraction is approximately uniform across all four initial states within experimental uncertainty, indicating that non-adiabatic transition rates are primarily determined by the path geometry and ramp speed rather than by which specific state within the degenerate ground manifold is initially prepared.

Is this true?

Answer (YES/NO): NO